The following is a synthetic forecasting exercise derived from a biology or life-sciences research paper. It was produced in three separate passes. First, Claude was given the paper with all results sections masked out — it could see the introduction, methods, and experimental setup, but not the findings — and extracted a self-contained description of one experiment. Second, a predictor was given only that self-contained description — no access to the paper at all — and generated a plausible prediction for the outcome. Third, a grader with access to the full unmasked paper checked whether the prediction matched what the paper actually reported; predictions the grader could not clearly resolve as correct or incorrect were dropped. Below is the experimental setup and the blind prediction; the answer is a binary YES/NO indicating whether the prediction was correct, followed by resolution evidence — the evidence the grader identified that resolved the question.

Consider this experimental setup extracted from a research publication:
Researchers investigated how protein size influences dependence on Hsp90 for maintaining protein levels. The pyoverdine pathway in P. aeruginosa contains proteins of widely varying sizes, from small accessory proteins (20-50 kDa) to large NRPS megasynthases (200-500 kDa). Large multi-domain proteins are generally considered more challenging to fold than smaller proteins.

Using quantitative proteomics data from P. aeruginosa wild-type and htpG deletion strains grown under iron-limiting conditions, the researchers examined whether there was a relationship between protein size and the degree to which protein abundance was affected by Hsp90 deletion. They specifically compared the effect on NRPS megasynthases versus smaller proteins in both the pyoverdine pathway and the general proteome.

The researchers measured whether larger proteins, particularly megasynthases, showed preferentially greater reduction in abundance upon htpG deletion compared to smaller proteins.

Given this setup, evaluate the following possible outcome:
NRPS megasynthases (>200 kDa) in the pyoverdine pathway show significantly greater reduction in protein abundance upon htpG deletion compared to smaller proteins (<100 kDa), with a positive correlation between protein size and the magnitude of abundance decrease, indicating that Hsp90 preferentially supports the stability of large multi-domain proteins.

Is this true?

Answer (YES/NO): NO